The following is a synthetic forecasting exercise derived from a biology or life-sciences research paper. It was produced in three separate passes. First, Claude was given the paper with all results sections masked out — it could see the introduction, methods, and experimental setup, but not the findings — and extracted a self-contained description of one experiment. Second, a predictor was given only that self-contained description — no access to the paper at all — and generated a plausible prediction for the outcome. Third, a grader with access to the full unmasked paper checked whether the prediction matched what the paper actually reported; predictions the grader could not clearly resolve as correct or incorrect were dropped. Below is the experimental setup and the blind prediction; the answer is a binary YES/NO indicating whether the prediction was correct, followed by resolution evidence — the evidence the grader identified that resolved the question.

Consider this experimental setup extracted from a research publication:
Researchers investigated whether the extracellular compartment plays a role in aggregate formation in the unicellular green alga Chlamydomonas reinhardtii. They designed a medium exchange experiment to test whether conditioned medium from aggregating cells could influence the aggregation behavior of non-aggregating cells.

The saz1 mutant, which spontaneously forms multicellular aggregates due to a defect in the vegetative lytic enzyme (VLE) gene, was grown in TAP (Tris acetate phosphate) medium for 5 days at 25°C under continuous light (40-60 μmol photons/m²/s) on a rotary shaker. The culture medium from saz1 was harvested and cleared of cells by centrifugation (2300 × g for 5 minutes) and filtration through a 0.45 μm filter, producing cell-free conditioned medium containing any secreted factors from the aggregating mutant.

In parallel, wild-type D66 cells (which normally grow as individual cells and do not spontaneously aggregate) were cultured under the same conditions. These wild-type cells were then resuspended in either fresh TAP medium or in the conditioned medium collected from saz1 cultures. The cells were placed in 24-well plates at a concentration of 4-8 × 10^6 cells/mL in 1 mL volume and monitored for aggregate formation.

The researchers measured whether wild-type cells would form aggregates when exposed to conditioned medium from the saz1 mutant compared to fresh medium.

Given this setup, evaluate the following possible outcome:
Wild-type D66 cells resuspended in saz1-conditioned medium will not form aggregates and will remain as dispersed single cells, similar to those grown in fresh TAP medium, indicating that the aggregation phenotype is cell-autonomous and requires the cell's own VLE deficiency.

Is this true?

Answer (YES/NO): NO